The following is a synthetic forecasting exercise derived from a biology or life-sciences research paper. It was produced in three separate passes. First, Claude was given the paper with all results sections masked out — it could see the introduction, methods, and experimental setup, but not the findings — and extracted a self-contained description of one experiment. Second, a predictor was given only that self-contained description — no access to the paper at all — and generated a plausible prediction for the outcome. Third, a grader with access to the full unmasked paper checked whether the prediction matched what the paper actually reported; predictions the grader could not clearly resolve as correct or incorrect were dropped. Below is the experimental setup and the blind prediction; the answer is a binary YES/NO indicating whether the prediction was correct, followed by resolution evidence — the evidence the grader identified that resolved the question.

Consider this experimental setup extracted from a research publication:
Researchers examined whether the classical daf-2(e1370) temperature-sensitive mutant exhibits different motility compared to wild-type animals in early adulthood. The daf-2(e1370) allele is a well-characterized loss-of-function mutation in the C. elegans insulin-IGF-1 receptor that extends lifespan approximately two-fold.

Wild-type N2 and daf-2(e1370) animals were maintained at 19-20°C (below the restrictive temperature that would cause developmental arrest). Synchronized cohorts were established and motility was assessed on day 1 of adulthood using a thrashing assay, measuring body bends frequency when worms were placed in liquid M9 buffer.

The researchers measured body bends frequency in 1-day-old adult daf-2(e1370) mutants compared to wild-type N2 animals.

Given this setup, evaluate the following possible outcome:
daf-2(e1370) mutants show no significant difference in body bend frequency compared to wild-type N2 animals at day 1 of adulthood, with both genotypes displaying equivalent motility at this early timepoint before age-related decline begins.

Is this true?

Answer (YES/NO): NO